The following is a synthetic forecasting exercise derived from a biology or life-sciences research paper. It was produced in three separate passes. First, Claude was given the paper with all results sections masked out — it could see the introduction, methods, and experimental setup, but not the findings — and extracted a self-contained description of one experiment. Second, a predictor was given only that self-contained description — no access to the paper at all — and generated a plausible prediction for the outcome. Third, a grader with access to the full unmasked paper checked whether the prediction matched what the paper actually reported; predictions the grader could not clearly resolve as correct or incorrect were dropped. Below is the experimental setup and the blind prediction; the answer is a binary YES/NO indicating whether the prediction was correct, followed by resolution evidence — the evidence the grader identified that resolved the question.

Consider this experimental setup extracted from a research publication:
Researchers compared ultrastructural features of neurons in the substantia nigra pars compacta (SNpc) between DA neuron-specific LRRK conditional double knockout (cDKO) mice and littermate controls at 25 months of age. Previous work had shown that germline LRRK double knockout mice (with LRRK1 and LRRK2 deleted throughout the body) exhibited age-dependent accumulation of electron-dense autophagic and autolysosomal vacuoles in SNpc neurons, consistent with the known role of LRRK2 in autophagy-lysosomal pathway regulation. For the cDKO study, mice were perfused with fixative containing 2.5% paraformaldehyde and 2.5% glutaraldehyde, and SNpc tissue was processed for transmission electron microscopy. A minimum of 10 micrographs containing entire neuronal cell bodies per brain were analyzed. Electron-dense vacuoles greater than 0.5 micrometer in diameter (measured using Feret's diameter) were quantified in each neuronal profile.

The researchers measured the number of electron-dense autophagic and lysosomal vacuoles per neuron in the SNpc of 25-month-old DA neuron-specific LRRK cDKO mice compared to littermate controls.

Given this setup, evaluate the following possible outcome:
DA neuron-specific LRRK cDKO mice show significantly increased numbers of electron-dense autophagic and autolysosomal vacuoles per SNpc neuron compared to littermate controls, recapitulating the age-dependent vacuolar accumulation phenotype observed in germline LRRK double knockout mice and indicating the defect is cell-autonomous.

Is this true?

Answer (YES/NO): NO